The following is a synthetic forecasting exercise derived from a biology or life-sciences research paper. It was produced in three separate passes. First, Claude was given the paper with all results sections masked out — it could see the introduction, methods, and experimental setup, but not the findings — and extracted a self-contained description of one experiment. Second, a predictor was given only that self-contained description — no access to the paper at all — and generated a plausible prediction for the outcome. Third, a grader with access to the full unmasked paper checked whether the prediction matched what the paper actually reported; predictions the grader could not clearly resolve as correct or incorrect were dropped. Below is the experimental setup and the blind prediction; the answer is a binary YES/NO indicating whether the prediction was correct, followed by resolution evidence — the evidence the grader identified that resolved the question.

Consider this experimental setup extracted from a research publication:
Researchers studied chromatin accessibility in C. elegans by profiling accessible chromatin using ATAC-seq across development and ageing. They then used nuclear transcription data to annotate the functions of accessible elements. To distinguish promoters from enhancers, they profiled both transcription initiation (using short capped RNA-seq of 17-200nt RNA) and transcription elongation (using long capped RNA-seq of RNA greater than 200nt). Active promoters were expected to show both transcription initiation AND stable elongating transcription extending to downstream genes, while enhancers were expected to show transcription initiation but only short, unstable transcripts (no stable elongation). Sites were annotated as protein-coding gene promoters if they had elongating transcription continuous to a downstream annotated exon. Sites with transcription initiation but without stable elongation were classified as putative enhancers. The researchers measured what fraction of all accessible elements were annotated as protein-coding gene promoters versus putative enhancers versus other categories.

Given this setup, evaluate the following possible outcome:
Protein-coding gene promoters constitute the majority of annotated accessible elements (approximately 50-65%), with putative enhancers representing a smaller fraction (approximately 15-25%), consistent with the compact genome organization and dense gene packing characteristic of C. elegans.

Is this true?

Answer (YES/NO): NO